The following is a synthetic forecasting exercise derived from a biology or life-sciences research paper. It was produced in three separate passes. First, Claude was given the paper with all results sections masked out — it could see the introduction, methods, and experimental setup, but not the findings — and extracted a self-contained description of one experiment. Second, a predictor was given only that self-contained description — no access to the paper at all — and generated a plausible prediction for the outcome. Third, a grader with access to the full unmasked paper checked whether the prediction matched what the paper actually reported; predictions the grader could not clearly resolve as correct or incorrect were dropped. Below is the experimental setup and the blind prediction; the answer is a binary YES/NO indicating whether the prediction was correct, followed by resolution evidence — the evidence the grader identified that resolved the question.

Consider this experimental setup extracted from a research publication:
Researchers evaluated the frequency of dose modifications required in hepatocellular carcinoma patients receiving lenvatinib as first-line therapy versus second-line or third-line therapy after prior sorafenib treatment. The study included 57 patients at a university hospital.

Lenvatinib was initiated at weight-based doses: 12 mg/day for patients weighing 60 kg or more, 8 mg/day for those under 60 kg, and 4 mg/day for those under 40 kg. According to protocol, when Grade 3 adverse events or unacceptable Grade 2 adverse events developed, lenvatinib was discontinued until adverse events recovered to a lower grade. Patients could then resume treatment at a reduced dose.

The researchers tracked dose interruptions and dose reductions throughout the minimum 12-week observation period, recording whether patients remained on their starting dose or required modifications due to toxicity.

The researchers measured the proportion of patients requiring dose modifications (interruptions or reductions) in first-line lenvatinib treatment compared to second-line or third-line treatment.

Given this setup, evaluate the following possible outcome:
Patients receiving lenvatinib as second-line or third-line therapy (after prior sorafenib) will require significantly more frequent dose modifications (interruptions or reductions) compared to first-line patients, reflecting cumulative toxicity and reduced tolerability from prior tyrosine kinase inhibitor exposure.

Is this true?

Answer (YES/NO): NO